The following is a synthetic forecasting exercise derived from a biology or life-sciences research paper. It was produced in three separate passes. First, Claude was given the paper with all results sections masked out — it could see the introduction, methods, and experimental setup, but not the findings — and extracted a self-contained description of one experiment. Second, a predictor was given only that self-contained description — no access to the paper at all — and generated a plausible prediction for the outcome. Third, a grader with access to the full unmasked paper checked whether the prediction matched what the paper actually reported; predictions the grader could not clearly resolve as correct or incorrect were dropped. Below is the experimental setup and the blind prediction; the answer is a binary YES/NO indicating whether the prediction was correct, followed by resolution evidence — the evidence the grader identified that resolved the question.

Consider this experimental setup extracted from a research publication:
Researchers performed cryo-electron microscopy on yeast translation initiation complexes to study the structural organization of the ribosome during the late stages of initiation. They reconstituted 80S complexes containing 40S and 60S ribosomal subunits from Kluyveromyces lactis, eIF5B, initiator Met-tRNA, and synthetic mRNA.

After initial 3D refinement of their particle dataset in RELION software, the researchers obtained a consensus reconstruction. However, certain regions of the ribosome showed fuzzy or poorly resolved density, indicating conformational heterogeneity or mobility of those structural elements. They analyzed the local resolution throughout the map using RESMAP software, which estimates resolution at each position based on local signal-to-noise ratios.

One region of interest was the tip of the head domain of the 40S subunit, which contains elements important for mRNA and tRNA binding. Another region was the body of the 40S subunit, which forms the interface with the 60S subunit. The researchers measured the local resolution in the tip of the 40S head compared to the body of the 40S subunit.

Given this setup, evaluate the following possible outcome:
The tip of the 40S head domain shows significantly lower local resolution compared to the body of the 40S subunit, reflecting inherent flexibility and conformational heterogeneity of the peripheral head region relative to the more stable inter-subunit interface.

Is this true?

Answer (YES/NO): YES